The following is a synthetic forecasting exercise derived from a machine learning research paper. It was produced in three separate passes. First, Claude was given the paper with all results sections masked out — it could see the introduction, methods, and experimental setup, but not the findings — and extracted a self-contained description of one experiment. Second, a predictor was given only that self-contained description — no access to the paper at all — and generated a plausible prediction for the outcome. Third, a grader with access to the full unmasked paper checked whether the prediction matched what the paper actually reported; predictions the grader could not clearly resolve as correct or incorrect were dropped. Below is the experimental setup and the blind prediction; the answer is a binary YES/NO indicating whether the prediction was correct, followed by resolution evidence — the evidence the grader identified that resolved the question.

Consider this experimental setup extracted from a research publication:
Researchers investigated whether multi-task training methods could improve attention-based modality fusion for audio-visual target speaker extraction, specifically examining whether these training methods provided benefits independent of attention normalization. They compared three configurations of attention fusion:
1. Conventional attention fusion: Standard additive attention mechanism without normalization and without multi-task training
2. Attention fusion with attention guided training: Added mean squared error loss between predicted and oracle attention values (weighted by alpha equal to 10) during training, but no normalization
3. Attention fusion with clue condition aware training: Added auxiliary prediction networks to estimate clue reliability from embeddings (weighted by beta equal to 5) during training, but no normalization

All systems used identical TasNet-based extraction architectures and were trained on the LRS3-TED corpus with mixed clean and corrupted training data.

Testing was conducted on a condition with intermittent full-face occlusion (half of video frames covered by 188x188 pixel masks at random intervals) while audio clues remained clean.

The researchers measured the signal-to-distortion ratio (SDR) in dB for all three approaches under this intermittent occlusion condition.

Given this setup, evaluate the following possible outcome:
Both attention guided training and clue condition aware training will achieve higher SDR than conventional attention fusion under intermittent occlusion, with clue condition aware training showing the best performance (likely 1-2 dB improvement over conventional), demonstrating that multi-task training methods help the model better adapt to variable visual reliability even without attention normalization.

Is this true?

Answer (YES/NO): NO